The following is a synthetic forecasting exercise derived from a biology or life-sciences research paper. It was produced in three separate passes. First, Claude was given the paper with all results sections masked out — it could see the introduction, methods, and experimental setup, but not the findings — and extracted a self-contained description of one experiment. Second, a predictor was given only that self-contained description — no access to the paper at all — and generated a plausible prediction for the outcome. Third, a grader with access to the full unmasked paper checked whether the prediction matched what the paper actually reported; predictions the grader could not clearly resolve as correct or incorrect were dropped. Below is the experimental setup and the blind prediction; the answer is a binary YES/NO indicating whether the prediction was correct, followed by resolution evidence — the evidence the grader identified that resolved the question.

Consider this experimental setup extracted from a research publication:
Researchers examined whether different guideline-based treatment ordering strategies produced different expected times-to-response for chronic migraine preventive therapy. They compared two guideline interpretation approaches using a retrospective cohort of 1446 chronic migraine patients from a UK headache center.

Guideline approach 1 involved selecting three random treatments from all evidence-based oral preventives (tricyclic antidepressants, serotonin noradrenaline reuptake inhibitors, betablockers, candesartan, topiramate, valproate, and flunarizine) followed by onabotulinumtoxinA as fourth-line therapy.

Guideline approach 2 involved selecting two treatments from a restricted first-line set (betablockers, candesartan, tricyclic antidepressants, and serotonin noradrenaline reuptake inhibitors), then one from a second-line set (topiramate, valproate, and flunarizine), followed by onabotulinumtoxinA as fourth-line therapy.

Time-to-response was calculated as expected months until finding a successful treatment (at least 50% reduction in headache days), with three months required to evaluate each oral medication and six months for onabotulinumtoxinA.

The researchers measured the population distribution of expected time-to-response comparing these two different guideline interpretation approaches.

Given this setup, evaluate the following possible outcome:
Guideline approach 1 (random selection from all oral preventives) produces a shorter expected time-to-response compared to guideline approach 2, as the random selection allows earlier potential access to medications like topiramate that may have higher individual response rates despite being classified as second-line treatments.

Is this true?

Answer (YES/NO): NO